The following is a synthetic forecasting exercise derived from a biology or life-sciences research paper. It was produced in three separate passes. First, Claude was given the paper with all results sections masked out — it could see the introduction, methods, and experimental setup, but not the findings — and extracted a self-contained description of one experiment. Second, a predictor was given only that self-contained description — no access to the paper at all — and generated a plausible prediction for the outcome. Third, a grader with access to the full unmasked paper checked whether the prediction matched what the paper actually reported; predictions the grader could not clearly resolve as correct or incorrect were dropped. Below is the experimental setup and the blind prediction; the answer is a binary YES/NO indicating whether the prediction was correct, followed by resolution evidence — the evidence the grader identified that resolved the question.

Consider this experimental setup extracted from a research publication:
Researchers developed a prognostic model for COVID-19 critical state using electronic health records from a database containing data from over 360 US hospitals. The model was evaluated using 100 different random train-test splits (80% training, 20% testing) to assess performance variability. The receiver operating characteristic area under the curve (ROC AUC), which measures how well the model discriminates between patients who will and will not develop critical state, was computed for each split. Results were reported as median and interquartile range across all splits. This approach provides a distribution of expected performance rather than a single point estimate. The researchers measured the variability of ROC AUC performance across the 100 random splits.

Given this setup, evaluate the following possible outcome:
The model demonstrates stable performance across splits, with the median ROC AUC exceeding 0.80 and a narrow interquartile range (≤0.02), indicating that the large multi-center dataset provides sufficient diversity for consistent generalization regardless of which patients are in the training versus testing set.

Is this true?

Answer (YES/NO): YES